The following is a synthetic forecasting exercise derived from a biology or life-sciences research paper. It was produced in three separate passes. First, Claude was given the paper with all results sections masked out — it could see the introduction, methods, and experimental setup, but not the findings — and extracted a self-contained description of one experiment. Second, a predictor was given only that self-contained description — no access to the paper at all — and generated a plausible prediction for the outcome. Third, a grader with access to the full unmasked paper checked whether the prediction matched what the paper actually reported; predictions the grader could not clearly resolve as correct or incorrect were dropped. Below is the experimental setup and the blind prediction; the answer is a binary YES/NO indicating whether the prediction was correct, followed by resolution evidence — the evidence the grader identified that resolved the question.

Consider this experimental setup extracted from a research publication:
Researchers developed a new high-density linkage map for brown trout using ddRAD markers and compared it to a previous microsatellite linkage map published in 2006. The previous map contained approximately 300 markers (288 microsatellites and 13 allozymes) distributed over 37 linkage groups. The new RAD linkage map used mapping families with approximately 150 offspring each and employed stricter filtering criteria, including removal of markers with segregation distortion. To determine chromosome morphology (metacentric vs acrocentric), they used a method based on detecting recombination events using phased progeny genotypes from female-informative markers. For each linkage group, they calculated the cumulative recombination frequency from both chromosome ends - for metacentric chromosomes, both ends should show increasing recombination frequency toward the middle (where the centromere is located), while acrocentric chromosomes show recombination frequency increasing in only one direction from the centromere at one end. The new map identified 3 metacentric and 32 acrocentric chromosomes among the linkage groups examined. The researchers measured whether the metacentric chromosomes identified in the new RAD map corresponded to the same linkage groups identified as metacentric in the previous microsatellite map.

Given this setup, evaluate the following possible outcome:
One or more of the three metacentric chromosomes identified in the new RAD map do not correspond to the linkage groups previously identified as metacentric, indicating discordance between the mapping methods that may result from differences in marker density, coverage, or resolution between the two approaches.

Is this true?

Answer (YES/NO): YES